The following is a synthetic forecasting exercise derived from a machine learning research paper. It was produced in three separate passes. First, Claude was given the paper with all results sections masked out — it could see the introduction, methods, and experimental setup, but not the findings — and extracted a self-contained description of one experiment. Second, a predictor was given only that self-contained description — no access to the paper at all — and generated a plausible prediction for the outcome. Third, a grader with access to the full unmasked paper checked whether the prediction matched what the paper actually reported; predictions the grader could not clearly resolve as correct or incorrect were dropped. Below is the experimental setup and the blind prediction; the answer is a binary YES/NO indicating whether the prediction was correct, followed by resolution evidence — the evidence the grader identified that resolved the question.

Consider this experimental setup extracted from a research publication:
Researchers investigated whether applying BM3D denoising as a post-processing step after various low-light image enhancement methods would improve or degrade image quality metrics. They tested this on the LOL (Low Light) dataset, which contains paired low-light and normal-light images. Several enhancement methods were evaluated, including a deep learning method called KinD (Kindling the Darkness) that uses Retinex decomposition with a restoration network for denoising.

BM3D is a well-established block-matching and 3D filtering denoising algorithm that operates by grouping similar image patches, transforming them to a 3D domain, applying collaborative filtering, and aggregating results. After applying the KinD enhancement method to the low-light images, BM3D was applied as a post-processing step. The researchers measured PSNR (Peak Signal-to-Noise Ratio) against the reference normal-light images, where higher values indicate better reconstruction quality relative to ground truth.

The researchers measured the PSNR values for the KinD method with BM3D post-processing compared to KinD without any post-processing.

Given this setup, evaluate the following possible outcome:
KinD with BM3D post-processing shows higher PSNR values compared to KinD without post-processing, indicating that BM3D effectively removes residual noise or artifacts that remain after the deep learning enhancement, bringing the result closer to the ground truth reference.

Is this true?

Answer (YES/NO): NO